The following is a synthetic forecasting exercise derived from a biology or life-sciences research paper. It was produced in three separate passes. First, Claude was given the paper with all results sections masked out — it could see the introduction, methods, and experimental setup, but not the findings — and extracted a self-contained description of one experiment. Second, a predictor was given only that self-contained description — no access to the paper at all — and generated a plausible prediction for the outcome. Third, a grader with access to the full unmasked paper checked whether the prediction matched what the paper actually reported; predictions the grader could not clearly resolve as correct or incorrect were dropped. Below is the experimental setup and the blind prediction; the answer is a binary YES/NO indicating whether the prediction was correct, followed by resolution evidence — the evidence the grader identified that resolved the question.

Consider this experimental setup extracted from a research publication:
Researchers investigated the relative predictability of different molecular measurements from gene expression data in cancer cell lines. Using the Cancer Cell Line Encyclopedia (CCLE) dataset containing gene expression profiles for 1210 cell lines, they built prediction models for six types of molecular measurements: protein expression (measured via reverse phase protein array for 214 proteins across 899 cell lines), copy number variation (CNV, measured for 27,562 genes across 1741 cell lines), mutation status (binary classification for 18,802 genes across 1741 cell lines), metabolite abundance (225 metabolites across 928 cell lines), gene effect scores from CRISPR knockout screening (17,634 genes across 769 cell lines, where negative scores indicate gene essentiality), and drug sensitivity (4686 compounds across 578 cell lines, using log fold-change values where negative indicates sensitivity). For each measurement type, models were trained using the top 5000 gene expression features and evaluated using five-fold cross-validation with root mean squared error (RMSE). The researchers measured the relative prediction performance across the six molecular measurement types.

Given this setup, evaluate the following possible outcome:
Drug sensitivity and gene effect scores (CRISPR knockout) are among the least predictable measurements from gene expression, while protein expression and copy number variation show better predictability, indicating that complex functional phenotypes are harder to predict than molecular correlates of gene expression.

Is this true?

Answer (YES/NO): YES